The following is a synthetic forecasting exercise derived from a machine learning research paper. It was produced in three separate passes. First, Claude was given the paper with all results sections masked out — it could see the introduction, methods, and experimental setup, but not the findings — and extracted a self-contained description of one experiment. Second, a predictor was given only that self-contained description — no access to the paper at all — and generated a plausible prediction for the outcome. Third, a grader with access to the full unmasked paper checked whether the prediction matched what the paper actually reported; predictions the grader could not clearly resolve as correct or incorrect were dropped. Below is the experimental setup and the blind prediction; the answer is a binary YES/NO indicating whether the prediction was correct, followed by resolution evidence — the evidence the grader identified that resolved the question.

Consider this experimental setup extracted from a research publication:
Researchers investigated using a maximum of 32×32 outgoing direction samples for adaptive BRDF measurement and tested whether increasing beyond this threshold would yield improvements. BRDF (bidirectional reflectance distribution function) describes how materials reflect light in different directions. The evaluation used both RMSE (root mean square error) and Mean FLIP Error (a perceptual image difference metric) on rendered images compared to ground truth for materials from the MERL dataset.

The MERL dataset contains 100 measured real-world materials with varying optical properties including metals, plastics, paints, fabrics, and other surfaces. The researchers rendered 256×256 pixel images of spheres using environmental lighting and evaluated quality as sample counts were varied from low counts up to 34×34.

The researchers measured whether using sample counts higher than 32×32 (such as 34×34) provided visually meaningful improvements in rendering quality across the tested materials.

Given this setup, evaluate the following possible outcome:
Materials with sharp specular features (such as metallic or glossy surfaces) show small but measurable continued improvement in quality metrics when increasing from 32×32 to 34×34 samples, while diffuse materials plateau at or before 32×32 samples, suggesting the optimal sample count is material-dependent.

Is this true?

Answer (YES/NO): NO